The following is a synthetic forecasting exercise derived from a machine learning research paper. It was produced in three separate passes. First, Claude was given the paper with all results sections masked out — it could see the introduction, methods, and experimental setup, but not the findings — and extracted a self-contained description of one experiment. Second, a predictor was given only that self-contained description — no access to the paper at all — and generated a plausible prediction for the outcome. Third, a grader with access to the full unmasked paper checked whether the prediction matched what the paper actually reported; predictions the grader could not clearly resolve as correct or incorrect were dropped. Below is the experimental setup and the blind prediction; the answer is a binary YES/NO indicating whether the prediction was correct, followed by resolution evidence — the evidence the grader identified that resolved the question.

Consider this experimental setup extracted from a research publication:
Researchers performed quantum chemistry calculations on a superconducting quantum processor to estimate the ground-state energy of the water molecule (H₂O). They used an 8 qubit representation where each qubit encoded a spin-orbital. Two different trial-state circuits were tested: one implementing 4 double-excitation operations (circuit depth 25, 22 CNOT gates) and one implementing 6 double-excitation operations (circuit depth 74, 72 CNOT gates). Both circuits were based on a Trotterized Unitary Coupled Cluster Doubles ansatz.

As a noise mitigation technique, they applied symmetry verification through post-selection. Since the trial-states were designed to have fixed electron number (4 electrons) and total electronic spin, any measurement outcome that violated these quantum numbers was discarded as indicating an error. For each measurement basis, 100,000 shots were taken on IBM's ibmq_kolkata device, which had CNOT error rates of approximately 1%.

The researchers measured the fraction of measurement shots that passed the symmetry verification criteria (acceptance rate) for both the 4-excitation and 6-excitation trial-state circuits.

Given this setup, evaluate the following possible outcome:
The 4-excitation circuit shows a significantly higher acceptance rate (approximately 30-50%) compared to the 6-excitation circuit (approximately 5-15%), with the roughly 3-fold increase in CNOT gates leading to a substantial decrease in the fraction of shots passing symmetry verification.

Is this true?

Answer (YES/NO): NO